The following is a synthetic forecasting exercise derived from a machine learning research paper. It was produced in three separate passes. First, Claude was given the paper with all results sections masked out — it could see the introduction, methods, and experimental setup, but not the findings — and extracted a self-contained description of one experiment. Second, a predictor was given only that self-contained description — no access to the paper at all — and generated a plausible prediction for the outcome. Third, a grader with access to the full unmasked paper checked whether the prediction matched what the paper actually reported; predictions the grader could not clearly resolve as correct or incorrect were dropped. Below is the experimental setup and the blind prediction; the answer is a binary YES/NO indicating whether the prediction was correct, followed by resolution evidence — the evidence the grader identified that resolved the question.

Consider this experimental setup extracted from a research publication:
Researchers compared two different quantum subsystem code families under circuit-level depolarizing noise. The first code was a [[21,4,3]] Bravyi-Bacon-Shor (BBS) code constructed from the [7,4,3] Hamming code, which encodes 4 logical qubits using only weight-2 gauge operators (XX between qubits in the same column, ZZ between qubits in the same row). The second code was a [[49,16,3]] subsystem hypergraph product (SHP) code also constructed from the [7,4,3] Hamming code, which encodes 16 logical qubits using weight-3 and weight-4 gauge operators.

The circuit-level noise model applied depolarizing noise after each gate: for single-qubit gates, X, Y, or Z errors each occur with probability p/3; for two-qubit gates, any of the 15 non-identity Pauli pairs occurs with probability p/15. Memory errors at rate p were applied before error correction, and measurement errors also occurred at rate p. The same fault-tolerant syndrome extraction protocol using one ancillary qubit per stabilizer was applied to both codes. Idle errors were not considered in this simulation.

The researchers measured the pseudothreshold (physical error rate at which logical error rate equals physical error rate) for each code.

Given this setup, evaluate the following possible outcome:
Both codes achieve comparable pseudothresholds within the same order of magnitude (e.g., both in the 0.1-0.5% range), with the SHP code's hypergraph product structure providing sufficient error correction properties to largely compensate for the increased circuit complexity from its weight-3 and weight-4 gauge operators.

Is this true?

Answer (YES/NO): NO